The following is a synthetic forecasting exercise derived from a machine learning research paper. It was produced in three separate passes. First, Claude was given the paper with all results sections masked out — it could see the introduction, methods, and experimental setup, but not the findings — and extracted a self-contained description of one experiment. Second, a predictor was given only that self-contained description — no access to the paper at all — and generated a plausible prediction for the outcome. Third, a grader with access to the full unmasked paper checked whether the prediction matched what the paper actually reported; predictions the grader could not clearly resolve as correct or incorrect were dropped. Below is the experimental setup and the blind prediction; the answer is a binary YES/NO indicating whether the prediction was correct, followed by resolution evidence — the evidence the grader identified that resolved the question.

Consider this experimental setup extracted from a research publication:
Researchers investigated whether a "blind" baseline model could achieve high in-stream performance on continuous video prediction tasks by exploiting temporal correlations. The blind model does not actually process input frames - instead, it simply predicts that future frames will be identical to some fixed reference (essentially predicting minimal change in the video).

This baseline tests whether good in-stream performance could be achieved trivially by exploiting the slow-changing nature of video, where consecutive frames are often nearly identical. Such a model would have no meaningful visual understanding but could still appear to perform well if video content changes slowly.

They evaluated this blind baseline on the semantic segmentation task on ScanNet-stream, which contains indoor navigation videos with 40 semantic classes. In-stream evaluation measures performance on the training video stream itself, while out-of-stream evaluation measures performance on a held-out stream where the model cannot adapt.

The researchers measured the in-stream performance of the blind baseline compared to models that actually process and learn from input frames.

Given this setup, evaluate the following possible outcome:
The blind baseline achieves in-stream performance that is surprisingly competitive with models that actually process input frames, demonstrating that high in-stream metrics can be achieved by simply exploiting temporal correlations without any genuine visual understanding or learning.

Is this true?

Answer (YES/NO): YES